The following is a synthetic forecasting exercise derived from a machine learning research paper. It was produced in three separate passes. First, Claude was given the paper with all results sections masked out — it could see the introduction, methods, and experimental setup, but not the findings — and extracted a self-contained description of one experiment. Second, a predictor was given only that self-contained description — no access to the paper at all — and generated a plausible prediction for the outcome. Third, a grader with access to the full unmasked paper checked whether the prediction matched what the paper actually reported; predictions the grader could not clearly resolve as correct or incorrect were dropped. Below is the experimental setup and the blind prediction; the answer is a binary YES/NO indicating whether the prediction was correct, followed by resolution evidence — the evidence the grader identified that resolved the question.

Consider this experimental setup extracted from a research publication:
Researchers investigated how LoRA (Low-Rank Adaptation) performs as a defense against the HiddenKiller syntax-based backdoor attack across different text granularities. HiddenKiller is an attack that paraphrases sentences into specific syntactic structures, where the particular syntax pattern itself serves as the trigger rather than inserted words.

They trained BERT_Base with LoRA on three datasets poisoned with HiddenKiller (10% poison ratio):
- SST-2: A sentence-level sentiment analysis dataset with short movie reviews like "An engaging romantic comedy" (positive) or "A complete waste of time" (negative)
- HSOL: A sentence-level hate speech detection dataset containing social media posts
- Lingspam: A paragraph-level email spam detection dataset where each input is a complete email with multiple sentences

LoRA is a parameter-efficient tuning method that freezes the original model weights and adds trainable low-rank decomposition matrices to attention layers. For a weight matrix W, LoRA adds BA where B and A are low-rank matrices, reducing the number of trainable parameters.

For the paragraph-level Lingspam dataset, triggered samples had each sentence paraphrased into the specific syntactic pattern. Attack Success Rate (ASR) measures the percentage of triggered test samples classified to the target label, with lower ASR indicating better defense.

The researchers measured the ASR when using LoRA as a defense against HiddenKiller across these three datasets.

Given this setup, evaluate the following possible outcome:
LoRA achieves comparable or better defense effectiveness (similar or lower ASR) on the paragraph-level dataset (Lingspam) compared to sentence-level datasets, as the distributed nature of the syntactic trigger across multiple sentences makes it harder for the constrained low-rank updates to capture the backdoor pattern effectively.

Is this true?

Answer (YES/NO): YES